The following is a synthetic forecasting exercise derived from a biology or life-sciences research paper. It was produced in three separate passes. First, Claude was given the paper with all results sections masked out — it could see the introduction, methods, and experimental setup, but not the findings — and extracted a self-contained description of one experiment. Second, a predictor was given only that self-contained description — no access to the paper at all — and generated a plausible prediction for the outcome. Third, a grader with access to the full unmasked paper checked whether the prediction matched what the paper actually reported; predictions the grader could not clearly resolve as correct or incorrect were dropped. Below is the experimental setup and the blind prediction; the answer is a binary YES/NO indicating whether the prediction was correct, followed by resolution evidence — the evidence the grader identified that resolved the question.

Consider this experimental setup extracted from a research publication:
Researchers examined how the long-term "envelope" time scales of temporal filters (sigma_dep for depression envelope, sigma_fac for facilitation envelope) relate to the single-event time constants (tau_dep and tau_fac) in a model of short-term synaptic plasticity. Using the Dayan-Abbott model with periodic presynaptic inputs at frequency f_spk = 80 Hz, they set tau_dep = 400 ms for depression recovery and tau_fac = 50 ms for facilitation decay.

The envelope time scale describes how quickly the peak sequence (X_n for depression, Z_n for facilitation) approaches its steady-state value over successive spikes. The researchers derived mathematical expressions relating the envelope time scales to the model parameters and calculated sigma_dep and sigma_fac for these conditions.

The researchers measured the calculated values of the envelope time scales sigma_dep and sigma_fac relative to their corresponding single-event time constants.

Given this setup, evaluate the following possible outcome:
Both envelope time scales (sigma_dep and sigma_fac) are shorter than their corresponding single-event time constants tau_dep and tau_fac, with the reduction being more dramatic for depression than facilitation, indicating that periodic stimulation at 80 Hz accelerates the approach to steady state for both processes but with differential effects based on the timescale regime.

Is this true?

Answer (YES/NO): YES